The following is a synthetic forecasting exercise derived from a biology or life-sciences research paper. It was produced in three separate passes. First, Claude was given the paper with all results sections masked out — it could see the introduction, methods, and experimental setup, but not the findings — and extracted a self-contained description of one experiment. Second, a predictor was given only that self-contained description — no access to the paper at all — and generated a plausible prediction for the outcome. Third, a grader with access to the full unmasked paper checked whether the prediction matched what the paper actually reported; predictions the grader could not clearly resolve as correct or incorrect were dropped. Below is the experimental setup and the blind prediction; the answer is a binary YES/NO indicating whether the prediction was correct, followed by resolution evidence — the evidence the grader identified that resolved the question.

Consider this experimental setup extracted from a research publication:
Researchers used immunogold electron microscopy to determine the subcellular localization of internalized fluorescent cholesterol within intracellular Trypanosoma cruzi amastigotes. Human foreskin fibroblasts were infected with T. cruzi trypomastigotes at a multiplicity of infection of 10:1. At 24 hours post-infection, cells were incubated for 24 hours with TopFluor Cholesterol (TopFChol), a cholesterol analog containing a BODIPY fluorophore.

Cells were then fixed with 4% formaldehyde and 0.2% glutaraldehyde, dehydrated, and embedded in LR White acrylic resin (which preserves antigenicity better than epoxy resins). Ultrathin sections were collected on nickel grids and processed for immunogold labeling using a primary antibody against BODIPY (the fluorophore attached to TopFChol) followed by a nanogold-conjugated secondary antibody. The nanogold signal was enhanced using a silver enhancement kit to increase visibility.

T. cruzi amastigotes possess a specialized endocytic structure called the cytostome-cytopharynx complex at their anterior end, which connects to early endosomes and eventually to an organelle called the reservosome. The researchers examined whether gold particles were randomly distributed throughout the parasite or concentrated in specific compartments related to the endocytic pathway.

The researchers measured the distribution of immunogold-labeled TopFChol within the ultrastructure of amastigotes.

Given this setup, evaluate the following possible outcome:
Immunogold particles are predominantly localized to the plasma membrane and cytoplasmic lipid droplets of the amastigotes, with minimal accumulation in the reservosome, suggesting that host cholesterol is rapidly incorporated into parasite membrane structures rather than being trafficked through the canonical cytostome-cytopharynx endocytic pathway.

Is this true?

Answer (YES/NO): NO